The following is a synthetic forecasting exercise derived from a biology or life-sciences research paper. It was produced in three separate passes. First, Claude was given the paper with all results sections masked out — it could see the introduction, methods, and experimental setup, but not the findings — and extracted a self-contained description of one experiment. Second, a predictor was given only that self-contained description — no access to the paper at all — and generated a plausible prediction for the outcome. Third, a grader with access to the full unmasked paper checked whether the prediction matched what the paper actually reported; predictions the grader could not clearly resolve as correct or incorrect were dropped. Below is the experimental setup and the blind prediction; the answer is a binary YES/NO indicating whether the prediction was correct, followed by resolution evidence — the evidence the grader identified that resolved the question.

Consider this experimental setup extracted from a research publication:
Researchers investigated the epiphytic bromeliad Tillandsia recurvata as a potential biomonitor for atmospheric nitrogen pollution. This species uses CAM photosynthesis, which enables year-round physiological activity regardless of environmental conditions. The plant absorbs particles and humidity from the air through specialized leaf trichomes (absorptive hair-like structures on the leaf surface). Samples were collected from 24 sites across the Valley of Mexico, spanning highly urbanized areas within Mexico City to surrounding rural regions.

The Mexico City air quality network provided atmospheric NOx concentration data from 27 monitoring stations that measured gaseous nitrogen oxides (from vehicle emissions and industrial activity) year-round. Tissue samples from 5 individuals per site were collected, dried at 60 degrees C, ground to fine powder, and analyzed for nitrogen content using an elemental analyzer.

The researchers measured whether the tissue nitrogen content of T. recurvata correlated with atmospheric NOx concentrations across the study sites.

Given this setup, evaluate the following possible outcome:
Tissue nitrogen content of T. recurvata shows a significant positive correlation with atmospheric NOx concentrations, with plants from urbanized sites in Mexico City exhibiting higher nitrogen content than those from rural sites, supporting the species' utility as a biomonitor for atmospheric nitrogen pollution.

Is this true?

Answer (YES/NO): YES